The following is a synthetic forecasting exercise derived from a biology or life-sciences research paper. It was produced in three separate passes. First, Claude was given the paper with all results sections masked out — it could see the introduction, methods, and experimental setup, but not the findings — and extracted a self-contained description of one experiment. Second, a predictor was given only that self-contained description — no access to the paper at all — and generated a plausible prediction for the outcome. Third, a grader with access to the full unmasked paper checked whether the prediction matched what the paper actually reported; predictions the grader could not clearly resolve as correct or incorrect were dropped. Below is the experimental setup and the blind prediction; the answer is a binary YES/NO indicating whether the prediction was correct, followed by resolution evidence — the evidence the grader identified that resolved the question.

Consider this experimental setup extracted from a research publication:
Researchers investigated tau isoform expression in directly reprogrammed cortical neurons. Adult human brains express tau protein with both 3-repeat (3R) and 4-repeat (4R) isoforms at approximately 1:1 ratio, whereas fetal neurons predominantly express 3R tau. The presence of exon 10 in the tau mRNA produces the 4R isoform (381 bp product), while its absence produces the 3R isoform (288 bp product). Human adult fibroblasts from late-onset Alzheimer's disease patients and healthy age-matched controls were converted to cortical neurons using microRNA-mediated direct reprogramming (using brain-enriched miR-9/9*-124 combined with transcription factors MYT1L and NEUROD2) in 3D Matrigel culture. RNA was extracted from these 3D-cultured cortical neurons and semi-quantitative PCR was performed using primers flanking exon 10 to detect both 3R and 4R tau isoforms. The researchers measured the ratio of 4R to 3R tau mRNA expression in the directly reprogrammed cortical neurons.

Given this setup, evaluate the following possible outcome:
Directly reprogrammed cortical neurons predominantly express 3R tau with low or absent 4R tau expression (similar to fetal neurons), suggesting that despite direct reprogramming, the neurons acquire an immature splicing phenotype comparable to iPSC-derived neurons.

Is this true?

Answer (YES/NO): NO